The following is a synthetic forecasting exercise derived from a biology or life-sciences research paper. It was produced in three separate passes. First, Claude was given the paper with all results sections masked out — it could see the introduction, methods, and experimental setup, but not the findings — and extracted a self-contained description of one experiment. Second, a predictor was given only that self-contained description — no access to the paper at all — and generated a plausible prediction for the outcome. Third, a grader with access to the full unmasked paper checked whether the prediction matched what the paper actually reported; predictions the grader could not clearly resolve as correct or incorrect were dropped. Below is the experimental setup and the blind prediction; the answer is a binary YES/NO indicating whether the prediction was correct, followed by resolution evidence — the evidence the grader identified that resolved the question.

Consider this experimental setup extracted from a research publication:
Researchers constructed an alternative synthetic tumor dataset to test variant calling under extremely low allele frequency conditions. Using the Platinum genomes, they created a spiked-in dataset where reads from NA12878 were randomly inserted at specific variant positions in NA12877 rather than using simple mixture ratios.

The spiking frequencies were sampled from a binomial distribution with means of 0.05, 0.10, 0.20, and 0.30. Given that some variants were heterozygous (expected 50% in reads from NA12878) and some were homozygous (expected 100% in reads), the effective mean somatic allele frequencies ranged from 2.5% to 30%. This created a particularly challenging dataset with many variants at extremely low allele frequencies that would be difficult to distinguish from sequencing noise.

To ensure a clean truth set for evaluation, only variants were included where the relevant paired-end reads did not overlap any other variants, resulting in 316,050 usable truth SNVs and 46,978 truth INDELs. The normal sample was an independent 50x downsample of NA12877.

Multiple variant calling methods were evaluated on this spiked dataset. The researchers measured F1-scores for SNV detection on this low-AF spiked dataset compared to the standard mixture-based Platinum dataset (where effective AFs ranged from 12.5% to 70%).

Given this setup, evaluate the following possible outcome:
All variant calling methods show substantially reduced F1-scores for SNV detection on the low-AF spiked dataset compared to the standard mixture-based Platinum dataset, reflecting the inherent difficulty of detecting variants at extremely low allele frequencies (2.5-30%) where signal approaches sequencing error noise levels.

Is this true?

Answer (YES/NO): YES